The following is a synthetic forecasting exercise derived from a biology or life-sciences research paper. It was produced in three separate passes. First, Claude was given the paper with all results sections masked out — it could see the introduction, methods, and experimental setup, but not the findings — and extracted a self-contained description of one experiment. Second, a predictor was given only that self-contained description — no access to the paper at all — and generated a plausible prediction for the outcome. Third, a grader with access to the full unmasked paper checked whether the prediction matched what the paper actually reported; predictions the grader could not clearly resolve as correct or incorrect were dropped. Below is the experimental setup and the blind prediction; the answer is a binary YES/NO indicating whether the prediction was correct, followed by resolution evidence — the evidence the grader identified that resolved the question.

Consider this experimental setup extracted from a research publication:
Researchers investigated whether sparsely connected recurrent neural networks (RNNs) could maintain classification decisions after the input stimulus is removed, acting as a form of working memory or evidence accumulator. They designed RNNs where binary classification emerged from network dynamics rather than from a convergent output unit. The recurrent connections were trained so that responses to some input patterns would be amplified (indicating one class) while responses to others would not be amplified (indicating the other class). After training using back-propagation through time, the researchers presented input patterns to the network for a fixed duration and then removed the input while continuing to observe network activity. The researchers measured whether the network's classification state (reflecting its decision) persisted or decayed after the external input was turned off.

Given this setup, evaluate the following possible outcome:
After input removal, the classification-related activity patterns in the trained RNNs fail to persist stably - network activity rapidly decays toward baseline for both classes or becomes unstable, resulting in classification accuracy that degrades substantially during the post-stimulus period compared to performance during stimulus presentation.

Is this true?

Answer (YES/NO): NO